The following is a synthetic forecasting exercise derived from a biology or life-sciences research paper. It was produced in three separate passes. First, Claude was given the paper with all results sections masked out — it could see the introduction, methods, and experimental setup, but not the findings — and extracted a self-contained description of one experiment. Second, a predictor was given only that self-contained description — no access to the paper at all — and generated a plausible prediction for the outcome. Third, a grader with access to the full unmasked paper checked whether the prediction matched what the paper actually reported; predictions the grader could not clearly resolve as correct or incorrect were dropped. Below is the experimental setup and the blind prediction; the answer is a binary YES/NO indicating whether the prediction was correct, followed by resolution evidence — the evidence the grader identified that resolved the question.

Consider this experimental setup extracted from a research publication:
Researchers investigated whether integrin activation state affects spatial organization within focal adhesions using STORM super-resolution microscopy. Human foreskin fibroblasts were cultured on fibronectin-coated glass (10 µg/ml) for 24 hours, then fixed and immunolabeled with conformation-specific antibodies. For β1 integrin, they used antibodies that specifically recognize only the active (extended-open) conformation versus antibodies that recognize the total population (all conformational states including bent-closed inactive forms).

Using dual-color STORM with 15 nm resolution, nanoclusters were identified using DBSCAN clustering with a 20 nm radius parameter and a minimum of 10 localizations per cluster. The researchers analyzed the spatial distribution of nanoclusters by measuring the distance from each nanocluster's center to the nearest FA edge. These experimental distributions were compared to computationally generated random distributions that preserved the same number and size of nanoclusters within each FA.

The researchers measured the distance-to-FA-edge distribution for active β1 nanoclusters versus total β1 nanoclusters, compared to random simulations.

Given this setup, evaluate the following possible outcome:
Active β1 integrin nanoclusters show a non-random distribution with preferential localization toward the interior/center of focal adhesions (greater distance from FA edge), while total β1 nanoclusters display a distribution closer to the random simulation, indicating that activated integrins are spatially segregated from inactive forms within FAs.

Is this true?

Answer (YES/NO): NO